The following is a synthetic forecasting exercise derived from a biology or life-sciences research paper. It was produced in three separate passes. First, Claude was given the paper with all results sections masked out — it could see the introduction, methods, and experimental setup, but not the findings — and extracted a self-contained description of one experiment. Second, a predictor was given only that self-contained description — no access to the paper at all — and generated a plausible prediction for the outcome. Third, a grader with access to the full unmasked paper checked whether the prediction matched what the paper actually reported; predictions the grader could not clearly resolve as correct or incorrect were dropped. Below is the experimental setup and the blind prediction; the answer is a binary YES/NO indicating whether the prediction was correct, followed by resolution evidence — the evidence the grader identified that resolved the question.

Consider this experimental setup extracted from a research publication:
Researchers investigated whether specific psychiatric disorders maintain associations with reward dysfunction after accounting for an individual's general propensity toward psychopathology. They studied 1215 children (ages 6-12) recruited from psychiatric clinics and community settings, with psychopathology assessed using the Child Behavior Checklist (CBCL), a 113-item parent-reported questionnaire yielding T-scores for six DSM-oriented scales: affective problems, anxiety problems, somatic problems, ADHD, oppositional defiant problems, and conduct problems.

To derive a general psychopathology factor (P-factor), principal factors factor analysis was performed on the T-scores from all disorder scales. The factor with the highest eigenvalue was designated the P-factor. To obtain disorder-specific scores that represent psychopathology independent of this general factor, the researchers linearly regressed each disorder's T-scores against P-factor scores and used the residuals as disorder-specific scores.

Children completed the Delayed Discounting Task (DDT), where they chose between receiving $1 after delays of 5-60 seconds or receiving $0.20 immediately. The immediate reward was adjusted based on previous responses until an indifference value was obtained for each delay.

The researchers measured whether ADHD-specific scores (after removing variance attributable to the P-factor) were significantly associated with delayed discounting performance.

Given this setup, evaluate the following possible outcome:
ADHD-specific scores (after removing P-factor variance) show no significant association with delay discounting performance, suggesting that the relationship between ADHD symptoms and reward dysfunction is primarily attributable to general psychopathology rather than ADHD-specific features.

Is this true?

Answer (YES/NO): YES